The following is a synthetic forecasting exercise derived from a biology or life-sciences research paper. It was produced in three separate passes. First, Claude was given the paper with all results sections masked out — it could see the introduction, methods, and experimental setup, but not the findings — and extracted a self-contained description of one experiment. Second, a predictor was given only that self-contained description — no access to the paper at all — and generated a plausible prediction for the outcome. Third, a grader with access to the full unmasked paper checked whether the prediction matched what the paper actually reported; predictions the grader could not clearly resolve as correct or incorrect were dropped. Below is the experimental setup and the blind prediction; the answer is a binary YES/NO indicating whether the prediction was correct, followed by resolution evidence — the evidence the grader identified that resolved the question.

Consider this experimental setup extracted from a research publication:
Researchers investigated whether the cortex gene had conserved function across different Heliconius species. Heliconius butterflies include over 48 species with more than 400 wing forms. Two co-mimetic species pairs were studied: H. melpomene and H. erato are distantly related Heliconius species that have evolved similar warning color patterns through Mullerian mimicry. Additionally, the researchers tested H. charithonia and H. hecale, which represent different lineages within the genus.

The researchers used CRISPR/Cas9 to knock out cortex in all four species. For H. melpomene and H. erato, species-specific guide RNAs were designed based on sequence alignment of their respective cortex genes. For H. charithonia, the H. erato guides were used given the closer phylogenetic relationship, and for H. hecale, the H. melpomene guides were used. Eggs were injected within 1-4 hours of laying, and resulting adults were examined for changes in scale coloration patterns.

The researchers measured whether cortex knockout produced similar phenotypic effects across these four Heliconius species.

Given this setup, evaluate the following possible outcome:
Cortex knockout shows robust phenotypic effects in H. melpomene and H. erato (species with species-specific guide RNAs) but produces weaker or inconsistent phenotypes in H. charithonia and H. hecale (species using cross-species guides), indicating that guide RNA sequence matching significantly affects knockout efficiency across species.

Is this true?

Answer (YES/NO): NO